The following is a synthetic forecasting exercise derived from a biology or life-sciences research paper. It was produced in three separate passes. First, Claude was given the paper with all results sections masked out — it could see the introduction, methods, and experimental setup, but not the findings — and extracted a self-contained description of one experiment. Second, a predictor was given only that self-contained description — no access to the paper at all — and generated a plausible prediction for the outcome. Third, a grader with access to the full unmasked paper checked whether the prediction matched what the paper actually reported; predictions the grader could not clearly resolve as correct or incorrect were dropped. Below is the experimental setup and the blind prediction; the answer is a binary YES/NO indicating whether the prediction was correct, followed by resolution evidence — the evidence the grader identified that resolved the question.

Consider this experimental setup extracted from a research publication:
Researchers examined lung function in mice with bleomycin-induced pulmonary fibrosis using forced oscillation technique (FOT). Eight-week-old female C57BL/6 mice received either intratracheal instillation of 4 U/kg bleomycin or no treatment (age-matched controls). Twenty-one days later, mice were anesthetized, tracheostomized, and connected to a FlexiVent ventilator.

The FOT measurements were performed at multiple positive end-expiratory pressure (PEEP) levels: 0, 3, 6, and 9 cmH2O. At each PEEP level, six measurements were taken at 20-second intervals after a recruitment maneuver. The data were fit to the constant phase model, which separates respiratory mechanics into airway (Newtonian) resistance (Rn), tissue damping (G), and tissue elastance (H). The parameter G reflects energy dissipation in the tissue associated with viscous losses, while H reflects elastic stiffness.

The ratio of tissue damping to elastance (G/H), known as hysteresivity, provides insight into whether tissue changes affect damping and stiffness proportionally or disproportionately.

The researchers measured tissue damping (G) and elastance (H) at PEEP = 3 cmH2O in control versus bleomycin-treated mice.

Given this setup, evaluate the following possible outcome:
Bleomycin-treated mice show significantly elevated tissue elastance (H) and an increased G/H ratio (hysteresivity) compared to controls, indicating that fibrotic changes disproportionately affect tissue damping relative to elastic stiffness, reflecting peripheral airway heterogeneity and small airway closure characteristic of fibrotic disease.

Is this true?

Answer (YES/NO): NO